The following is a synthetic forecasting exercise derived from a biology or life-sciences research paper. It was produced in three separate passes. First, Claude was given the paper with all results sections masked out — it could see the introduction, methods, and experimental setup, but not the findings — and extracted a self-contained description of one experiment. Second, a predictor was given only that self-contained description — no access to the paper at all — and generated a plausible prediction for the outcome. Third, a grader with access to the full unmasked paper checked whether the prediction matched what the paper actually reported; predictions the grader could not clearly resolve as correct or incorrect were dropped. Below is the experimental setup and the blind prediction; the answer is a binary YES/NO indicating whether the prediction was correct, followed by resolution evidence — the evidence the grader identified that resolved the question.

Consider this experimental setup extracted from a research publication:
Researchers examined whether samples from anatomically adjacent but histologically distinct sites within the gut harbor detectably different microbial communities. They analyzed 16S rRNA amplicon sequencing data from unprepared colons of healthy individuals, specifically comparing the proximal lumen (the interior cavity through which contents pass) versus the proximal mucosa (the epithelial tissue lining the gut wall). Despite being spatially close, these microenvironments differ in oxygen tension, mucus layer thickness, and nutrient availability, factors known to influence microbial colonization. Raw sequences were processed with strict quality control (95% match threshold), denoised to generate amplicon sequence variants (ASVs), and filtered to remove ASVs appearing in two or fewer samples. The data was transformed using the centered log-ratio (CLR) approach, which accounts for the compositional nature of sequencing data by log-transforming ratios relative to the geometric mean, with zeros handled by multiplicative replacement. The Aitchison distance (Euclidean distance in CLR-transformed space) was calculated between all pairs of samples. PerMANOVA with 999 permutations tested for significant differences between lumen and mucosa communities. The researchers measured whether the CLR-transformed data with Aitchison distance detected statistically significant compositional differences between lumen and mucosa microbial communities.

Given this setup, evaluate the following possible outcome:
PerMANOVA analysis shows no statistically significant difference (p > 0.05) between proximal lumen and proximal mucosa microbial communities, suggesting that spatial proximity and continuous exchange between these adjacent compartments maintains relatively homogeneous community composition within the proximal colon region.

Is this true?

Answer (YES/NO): NO